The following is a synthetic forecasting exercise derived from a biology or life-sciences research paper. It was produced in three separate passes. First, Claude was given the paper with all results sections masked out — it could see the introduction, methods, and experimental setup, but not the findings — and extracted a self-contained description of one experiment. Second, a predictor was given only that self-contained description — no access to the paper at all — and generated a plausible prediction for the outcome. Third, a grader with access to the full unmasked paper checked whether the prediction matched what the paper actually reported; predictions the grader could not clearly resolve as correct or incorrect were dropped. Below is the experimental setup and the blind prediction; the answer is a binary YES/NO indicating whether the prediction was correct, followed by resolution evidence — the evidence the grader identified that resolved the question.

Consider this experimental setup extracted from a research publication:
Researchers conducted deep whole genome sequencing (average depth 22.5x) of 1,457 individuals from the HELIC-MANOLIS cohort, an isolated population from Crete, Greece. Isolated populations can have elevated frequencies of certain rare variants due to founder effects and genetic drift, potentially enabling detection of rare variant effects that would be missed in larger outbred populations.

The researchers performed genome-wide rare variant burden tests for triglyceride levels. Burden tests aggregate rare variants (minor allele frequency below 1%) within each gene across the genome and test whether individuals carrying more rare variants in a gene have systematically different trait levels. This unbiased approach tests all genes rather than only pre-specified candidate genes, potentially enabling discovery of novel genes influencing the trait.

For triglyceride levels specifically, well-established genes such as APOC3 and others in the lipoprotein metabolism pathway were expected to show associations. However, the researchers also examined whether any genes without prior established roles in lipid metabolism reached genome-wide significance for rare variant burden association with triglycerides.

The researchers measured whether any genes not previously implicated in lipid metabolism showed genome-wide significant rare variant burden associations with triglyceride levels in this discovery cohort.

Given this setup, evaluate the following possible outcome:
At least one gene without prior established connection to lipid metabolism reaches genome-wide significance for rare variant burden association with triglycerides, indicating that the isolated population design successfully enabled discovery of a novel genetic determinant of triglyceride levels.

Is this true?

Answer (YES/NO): YES